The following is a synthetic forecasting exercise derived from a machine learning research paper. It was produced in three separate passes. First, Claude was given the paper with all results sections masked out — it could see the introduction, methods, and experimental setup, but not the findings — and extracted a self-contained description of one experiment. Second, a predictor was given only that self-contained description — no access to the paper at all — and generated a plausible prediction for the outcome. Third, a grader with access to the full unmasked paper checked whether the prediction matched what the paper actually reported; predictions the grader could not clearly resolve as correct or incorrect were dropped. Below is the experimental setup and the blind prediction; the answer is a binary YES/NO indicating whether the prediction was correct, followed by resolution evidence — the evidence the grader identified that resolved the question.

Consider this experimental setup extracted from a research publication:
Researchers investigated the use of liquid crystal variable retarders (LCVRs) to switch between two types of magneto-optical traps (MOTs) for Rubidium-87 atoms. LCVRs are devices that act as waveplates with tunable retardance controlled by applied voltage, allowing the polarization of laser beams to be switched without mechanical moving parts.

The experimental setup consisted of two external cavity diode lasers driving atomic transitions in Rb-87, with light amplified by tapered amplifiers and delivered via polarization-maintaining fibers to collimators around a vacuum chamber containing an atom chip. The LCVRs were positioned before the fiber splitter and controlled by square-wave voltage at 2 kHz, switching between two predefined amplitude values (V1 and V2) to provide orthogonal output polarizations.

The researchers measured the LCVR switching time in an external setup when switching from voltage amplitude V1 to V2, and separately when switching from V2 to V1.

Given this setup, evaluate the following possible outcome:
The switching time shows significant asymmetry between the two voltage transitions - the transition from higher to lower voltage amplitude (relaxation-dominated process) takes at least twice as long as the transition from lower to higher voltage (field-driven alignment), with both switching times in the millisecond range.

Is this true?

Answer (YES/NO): YES